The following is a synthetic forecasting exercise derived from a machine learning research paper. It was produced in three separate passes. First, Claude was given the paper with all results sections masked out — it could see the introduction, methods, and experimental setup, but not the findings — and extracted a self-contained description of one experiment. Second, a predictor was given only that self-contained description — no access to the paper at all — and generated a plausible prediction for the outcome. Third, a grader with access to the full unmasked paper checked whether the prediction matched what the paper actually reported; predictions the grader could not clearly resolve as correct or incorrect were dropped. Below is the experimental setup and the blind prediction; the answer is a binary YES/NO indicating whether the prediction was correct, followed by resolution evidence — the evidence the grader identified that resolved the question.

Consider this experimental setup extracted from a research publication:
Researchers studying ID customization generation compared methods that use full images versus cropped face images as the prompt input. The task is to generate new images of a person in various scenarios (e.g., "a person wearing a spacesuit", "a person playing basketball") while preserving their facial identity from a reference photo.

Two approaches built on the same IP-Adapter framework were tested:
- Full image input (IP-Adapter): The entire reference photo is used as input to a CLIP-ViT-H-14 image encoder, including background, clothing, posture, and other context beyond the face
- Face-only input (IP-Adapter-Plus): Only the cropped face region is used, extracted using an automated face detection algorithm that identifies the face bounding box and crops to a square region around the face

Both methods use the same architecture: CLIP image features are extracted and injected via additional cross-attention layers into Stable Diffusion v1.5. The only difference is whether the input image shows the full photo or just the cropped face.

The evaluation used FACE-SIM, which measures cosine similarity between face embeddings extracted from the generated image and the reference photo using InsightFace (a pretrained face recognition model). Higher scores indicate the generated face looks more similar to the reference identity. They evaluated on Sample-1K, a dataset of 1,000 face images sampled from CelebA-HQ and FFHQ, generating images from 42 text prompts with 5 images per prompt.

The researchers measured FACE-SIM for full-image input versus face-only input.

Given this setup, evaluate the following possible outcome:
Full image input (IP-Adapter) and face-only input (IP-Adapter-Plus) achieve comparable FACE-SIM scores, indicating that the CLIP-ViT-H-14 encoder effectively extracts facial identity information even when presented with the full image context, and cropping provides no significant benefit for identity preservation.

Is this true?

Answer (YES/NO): NO